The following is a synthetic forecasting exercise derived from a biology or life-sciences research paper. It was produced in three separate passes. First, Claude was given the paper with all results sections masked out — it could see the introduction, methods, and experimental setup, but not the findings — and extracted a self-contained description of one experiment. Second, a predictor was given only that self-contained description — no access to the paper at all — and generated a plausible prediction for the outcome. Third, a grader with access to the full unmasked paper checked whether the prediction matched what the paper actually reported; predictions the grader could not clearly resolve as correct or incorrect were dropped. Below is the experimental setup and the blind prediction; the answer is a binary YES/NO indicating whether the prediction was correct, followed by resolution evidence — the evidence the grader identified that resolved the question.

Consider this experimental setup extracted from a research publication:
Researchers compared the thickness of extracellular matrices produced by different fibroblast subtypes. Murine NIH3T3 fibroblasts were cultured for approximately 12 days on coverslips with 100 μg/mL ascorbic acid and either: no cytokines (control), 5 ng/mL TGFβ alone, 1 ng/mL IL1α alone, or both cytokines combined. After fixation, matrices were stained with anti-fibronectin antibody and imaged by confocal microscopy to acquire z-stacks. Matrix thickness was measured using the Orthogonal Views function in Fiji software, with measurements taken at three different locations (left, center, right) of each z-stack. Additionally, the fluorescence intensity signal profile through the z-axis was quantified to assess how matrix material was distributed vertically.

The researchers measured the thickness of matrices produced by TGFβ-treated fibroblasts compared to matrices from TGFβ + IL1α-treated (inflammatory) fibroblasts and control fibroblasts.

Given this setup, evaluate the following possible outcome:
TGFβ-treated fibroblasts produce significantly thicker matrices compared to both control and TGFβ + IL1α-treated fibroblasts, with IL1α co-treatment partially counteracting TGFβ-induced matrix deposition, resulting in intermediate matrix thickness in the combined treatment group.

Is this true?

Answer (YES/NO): NO